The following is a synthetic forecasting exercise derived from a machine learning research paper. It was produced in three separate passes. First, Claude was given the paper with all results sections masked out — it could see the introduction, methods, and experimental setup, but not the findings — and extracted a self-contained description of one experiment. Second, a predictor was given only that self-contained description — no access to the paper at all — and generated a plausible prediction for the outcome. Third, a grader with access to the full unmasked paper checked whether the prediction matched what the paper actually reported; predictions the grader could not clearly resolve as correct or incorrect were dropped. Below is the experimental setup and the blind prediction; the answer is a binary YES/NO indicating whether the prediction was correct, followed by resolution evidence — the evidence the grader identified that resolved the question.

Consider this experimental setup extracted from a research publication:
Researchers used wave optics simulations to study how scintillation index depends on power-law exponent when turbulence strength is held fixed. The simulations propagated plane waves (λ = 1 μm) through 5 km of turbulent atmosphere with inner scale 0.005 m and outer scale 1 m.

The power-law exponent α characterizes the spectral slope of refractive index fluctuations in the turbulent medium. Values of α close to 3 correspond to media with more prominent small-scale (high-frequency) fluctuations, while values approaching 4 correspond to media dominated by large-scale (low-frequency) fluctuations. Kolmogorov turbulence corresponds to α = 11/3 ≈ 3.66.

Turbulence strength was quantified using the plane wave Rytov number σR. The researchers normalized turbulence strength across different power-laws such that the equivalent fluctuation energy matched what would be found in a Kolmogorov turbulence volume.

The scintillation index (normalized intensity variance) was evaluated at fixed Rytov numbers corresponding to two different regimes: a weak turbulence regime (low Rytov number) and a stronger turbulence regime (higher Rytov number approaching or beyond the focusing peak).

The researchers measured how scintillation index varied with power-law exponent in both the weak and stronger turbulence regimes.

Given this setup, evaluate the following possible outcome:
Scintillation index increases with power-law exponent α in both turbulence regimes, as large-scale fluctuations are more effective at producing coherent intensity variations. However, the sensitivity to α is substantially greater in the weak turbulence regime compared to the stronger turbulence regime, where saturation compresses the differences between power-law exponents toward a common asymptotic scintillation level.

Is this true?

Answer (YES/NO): NO